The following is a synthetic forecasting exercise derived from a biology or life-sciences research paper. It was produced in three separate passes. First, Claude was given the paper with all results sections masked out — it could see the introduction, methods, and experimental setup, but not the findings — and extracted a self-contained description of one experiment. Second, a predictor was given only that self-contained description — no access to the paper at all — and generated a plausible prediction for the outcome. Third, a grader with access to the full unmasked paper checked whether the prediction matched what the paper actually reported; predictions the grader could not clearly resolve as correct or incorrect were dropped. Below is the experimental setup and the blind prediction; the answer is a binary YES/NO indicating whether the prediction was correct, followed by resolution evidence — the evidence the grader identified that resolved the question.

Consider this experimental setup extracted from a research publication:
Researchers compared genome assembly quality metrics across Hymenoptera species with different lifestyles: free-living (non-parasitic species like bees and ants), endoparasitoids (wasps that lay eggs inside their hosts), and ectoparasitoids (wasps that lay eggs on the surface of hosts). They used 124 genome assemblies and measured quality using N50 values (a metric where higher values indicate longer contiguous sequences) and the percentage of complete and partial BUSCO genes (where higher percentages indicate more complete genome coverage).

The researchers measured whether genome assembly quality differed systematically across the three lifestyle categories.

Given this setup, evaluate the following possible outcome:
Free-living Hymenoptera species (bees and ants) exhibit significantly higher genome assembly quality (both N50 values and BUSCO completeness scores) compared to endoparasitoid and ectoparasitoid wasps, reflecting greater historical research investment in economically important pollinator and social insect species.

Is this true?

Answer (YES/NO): YES